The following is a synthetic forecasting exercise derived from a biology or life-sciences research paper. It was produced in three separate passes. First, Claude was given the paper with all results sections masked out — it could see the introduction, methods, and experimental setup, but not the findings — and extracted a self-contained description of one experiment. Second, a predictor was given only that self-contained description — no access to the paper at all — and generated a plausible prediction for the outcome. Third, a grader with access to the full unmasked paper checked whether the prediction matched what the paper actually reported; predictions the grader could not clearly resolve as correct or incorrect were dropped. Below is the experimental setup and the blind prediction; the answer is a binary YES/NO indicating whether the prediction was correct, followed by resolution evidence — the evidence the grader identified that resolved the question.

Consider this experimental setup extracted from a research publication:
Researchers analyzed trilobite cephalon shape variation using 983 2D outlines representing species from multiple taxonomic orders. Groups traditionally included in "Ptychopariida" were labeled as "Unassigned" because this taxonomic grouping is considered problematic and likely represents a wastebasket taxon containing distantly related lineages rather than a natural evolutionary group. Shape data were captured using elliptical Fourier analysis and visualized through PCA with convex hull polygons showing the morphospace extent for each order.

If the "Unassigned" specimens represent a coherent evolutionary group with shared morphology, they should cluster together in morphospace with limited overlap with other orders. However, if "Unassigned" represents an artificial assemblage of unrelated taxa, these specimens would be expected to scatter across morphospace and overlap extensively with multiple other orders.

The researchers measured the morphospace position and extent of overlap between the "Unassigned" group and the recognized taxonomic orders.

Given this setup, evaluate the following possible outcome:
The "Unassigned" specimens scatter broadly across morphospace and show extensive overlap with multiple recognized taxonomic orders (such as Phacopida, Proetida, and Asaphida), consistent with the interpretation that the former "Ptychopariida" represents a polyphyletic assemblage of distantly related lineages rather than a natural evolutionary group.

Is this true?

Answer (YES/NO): NO